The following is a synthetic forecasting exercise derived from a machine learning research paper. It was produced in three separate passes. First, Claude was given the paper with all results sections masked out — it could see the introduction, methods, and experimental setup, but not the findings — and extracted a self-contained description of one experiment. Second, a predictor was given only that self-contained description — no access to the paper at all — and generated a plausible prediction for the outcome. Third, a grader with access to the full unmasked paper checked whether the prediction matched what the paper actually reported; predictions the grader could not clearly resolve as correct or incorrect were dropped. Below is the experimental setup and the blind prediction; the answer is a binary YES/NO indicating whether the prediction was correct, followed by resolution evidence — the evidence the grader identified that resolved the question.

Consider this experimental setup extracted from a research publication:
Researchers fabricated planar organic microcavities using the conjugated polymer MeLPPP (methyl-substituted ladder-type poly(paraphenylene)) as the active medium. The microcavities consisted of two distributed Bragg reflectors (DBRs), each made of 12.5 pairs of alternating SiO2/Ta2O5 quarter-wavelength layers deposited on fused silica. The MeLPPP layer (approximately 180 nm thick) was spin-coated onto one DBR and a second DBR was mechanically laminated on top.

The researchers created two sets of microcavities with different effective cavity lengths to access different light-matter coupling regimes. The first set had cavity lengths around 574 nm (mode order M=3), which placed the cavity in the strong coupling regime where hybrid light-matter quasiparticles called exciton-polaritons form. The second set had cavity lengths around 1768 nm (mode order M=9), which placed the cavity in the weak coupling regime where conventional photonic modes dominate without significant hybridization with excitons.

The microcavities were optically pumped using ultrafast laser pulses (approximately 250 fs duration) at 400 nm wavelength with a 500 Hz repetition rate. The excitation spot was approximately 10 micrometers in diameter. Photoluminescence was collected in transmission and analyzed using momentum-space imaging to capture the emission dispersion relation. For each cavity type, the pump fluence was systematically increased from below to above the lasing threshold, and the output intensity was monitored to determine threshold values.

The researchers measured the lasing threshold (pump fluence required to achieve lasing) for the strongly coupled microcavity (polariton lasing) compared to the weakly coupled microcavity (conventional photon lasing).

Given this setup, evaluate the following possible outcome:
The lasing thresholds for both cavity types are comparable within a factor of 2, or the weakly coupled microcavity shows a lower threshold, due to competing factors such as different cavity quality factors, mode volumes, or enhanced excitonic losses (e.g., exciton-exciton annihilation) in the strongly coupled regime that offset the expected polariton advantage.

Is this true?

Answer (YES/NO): NO